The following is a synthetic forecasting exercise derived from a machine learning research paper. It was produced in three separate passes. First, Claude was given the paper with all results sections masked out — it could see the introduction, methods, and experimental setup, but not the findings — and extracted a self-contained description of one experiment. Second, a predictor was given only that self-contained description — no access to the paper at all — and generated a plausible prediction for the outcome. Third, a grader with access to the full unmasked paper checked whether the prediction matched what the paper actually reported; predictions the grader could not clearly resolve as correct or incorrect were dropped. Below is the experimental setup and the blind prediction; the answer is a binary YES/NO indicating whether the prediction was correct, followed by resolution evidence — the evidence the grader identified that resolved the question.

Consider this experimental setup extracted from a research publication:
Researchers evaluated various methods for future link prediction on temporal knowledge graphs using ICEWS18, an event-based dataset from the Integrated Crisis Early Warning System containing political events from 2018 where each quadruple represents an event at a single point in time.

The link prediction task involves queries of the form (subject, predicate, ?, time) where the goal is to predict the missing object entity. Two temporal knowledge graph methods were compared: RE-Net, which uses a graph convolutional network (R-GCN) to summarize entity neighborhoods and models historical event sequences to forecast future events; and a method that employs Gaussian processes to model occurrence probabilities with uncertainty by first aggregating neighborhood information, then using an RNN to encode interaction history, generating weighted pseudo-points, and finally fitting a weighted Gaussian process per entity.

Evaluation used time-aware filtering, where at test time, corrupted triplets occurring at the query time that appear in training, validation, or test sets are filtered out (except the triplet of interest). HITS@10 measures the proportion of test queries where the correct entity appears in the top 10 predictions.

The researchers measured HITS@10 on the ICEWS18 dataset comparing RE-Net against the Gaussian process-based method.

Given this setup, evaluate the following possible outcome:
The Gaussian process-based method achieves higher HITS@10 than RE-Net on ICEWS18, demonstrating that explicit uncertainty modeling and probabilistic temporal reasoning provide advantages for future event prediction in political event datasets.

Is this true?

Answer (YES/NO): NO